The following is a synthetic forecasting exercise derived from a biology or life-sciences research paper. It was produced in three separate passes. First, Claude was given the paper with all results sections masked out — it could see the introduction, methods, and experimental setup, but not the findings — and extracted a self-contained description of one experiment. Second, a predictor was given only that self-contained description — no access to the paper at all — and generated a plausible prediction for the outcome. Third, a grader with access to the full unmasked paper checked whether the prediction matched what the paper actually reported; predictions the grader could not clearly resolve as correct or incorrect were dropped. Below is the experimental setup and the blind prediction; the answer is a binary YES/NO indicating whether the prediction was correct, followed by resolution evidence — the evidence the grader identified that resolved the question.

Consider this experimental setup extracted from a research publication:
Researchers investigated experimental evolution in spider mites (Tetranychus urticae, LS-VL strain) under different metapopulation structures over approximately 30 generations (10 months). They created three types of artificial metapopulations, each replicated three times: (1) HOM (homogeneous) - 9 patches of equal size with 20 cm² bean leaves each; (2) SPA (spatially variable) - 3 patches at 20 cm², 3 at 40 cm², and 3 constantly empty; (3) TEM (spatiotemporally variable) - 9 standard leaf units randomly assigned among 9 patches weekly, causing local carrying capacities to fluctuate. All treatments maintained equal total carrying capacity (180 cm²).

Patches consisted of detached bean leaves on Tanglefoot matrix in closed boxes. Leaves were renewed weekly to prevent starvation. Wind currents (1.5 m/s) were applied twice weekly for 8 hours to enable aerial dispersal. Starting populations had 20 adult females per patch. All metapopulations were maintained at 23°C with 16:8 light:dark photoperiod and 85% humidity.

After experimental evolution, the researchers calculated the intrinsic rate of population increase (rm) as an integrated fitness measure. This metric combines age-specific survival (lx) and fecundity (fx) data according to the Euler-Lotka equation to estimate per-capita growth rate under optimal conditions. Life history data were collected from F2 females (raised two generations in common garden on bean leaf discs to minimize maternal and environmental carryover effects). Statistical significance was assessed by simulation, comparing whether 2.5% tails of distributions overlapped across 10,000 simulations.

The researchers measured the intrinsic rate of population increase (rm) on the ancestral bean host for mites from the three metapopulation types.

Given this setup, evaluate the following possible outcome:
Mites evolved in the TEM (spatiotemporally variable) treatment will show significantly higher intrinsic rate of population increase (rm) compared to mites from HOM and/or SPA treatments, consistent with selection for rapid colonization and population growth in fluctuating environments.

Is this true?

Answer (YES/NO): NO